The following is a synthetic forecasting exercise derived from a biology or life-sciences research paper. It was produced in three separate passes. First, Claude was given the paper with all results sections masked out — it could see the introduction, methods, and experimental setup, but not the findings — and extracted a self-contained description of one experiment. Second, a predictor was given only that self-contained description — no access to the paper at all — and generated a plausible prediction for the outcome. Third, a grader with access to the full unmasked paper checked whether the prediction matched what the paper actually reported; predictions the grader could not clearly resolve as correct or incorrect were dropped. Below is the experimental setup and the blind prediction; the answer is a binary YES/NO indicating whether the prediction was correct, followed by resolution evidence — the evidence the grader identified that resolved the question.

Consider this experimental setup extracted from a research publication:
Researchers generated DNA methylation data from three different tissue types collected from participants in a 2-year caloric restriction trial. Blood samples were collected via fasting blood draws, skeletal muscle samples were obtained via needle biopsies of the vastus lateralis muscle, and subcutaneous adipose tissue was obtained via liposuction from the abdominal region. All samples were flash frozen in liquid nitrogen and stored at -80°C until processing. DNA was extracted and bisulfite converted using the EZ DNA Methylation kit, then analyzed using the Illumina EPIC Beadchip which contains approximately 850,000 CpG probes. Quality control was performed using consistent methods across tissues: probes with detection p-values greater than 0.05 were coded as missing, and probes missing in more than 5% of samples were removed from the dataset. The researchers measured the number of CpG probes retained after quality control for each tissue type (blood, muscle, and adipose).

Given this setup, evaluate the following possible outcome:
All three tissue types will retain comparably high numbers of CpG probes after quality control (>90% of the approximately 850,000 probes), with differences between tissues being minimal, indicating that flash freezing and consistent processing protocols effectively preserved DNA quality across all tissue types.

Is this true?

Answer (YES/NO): NO